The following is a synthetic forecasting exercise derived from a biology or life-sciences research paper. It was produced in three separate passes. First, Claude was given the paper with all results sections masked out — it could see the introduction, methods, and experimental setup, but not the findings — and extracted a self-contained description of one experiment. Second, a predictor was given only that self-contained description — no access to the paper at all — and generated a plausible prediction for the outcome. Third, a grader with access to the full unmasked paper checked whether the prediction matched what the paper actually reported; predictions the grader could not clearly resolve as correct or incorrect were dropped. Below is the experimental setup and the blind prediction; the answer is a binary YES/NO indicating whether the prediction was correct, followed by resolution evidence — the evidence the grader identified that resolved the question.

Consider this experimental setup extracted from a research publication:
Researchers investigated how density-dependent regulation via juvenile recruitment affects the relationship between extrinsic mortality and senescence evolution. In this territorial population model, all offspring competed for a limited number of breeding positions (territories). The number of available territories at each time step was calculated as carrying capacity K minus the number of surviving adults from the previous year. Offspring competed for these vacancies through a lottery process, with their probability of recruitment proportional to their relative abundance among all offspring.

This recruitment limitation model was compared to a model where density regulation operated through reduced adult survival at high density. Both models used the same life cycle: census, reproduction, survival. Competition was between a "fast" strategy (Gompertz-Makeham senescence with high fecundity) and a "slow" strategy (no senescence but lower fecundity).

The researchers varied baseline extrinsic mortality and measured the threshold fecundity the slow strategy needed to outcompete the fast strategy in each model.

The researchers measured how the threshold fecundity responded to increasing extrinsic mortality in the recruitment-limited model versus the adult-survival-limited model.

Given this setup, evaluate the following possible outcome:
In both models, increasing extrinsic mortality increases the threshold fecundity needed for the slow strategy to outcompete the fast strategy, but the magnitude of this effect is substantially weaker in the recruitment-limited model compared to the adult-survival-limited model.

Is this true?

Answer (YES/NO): NO